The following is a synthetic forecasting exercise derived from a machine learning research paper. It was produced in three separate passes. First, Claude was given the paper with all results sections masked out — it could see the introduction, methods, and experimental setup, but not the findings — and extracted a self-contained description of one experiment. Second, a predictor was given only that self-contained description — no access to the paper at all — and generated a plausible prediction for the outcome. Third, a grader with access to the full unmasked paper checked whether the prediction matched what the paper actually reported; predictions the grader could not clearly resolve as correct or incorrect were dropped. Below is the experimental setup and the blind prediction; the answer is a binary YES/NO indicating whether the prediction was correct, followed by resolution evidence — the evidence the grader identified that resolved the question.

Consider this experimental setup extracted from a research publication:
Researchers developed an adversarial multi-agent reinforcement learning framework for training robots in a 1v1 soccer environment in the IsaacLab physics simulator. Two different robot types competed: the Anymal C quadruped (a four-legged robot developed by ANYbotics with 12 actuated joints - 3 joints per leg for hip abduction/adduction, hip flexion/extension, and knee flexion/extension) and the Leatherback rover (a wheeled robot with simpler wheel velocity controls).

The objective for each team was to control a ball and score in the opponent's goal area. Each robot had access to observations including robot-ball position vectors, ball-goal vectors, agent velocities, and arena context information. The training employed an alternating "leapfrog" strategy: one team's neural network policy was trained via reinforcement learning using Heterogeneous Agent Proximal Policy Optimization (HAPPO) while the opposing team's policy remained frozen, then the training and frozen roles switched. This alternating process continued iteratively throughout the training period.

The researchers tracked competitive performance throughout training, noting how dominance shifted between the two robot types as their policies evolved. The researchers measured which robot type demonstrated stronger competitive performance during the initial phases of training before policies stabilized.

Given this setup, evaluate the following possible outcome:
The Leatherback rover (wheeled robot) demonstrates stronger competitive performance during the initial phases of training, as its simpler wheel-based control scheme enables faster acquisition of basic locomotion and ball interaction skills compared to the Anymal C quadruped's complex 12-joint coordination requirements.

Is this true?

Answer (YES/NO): NO